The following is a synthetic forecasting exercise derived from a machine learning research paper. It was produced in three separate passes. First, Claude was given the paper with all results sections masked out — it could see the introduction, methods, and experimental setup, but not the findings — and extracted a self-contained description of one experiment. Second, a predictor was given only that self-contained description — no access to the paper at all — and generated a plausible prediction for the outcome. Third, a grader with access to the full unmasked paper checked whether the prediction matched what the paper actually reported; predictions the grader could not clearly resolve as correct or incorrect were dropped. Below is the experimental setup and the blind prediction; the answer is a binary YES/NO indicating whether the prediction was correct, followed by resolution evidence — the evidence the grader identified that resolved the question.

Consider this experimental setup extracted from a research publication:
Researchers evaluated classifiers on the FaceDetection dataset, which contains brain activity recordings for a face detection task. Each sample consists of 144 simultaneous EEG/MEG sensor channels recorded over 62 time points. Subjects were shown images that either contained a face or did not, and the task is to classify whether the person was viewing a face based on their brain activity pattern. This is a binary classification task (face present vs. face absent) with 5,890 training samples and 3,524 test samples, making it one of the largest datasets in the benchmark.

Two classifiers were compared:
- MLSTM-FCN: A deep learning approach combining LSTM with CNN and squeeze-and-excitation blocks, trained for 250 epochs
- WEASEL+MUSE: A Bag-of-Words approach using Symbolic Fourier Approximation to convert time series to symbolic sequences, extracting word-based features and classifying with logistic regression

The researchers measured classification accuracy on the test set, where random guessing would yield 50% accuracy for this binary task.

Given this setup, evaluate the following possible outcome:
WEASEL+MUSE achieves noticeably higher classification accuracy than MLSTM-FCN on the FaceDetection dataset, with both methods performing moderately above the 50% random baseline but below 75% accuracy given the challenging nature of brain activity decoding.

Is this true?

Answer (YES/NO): NO